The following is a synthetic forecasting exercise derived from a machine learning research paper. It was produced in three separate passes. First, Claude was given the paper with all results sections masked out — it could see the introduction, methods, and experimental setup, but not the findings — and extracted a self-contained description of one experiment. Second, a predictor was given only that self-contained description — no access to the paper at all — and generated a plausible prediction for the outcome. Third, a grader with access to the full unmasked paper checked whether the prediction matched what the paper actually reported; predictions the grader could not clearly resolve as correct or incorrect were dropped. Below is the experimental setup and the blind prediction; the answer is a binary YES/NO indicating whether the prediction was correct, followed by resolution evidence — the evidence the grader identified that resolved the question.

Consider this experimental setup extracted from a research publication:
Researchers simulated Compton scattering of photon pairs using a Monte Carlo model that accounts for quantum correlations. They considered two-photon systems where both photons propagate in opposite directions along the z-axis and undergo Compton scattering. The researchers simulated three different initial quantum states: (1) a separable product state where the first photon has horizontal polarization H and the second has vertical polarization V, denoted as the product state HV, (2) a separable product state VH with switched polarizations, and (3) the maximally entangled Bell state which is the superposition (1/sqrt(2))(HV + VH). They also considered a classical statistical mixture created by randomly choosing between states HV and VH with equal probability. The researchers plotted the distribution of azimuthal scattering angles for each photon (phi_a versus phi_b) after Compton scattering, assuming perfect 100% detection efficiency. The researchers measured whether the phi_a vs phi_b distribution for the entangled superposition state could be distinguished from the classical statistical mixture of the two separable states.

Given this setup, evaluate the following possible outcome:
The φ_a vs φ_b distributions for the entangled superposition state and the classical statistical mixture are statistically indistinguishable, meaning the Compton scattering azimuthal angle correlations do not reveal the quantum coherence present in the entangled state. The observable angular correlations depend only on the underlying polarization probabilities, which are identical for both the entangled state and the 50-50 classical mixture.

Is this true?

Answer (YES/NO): YES